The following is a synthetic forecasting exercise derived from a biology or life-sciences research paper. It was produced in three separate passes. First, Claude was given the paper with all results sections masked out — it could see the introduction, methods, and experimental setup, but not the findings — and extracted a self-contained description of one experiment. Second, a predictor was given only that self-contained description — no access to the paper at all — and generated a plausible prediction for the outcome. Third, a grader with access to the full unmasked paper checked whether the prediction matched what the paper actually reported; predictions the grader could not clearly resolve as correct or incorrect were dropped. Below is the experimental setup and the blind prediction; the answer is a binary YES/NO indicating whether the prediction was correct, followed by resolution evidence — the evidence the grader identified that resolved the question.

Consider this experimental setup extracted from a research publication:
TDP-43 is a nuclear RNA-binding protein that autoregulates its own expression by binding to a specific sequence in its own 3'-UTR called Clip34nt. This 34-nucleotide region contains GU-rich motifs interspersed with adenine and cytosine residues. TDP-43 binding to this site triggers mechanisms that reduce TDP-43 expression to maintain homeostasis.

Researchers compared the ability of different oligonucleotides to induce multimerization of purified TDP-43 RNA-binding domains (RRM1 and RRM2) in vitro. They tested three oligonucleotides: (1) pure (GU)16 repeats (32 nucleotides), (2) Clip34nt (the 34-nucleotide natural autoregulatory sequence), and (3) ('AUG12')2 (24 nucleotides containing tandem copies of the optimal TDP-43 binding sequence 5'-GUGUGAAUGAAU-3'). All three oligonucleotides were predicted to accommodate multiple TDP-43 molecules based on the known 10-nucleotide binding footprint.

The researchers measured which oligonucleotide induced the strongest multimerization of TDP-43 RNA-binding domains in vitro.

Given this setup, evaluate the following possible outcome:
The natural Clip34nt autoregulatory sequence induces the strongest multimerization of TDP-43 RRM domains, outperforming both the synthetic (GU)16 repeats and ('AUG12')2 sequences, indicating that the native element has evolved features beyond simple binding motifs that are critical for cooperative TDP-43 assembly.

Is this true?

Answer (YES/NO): NO